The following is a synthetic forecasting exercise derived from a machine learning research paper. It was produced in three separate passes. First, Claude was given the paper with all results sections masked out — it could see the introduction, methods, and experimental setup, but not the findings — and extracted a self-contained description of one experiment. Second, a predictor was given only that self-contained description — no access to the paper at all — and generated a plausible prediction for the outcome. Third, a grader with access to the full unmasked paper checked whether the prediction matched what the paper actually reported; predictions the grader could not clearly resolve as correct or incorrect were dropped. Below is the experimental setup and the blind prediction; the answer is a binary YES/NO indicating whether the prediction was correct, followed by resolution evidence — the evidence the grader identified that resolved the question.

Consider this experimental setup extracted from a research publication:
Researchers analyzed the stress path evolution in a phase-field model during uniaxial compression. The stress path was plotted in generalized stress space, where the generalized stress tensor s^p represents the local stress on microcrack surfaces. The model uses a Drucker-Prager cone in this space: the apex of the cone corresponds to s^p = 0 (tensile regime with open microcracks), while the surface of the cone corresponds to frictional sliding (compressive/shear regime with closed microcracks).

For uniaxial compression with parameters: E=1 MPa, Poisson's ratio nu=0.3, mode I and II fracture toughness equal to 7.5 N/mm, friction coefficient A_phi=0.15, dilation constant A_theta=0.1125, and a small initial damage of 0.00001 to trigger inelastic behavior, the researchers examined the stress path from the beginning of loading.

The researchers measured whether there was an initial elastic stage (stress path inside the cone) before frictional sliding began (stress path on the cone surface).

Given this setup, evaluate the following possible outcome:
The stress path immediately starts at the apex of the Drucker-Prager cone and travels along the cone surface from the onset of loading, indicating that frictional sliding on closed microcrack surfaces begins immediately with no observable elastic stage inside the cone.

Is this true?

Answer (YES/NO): YES